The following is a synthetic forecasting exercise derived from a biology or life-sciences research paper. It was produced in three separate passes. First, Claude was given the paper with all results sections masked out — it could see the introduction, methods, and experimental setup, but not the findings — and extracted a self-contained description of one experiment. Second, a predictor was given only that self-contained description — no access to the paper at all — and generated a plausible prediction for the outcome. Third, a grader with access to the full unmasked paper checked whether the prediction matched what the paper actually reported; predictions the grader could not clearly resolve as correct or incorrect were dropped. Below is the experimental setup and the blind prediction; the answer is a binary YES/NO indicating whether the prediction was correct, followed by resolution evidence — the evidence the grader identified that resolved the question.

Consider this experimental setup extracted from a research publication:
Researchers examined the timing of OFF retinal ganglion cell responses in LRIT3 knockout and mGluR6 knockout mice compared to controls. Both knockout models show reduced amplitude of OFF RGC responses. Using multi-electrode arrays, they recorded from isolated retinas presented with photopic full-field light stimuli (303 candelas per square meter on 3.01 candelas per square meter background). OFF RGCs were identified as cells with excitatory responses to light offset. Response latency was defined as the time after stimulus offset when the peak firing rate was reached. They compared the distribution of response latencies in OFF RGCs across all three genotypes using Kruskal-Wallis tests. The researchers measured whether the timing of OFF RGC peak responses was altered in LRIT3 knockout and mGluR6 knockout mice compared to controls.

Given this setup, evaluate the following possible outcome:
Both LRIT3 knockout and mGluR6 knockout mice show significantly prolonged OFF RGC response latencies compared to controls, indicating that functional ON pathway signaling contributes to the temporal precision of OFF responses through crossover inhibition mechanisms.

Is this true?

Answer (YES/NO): NO